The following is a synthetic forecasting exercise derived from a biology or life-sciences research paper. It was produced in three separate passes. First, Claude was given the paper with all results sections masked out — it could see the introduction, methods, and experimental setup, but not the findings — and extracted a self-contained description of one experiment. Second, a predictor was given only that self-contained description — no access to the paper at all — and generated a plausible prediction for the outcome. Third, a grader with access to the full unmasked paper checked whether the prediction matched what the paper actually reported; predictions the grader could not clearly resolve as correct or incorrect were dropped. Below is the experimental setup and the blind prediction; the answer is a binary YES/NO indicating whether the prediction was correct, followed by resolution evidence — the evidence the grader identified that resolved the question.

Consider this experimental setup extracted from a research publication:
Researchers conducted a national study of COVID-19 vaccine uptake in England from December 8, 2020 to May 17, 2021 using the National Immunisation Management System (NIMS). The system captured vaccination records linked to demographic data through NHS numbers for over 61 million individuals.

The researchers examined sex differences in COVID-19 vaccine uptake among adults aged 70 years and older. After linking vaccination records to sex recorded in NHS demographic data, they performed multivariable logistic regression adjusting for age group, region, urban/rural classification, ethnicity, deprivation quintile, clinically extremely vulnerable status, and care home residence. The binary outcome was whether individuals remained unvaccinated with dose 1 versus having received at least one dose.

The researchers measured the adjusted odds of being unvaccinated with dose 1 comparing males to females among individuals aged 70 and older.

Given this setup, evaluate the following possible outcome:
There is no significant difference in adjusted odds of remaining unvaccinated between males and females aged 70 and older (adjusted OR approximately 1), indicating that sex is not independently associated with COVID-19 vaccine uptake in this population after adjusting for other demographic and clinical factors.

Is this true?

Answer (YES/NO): NO